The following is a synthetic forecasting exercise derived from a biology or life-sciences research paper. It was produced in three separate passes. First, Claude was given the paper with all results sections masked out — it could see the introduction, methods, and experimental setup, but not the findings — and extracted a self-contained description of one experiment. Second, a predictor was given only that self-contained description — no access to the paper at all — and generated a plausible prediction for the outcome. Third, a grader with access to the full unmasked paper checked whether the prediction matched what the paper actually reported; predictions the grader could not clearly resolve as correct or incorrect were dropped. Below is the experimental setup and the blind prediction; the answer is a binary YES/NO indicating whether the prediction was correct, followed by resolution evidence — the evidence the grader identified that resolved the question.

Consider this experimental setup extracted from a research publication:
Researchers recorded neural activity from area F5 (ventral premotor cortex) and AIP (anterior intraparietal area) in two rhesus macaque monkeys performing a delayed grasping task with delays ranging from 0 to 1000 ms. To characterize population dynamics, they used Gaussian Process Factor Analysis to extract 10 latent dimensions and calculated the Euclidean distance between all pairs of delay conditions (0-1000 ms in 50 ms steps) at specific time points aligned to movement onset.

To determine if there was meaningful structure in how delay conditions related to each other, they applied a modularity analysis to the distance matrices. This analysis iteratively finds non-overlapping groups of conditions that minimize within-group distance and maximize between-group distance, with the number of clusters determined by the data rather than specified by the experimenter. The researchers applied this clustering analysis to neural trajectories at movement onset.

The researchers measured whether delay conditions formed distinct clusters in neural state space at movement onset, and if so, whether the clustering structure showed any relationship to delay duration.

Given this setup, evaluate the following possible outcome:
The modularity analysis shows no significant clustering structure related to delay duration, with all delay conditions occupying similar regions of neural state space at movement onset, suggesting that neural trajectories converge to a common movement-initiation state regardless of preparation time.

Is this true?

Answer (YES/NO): NO